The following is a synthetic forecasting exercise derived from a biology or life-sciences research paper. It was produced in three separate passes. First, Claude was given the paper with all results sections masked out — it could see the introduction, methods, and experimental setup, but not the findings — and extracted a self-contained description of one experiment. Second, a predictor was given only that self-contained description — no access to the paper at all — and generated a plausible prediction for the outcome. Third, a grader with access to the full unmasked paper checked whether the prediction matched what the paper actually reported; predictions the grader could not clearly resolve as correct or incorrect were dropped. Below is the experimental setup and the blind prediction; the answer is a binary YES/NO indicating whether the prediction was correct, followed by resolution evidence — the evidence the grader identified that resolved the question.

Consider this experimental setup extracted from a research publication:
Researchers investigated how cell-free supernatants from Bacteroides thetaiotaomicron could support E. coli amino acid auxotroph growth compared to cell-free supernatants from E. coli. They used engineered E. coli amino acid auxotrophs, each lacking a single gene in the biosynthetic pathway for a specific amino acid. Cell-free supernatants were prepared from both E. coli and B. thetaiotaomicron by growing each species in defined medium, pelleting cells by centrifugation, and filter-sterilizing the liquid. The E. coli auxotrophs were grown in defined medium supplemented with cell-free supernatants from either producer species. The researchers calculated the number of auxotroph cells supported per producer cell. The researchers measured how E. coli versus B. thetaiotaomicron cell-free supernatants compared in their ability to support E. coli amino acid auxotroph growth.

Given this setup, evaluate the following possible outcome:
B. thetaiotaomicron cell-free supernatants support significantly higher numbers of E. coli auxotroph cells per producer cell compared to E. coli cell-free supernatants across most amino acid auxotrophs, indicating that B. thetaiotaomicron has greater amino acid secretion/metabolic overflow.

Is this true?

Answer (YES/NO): NO